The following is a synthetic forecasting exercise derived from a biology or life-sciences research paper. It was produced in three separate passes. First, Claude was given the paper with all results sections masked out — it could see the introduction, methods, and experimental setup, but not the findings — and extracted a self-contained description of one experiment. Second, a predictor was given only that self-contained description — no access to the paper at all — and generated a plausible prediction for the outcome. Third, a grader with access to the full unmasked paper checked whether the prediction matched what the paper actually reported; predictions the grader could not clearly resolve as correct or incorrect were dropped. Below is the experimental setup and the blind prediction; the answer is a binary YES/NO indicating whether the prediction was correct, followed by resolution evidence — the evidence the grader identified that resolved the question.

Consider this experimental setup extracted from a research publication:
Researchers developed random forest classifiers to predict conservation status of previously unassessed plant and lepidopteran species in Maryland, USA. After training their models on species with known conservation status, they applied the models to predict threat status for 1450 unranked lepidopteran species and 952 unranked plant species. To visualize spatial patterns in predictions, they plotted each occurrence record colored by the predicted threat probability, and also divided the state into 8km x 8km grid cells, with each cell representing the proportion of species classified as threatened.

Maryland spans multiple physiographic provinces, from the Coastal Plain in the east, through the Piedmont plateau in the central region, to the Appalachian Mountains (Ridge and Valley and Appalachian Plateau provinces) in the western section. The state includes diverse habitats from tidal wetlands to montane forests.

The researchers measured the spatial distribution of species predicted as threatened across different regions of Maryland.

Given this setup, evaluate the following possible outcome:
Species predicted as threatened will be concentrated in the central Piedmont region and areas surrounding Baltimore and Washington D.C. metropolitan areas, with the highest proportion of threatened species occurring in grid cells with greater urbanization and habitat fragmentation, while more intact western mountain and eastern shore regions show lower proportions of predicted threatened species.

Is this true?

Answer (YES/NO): NO